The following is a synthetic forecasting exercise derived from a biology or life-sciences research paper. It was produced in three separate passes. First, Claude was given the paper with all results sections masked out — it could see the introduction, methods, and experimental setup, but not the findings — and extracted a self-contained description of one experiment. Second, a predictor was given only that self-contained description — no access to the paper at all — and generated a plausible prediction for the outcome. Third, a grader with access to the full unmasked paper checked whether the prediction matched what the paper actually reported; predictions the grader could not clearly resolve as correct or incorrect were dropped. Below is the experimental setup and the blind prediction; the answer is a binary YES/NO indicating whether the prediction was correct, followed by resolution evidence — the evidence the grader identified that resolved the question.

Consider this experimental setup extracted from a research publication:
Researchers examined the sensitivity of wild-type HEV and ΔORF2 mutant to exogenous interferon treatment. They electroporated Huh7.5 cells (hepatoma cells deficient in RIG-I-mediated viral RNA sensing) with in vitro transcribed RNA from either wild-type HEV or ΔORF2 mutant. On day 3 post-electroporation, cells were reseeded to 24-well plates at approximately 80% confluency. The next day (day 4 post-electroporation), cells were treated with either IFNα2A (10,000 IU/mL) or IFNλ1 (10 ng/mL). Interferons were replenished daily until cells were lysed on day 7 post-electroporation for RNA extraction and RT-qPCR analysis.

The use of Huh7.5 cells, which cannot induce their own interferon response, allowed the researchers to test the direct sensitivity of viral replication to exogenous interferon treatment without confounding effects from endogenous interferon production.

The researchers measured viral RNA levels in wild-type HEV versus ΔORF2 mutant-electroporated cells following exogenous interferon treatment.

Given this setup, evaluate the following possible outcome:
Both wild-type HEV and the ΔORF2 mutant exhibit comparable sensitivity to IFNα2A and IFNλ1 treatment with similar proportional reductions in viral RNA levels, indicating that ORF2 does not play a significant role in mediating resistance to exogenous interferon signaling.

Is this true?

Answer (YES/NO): NO